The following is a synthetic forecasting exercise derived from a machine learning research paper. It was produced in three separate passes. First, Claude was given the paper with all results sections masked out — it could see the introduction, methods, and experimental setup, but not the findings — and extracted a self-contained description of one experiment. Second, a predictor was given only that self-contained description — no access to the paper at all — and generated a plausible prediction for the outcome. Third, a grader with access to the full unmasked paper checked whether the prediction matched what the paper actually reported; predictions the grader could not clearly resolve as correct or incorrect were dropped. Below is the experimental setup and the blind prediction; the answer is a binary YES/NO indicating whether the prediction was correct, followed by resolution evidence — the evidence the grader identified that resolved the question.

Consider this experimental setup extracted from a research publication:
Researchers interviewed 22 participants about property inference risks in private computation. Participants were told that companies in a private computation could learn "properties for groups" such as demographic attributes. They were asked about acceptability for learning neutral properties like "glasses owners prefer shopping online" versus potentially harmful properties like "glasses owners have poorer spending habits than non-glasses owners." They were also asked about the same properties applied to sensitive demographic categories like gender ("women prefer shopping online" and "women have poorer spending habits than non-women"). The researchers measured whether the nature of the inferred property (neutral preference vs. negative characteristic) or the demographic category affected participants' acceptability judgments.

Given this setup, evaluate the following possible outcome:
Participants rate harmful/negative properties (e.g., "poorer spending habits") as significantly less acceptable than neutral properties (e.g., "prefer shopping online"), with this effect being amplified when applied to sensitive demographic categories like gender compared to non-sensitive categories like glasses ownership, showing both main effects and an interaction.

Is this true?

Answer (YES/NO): NO